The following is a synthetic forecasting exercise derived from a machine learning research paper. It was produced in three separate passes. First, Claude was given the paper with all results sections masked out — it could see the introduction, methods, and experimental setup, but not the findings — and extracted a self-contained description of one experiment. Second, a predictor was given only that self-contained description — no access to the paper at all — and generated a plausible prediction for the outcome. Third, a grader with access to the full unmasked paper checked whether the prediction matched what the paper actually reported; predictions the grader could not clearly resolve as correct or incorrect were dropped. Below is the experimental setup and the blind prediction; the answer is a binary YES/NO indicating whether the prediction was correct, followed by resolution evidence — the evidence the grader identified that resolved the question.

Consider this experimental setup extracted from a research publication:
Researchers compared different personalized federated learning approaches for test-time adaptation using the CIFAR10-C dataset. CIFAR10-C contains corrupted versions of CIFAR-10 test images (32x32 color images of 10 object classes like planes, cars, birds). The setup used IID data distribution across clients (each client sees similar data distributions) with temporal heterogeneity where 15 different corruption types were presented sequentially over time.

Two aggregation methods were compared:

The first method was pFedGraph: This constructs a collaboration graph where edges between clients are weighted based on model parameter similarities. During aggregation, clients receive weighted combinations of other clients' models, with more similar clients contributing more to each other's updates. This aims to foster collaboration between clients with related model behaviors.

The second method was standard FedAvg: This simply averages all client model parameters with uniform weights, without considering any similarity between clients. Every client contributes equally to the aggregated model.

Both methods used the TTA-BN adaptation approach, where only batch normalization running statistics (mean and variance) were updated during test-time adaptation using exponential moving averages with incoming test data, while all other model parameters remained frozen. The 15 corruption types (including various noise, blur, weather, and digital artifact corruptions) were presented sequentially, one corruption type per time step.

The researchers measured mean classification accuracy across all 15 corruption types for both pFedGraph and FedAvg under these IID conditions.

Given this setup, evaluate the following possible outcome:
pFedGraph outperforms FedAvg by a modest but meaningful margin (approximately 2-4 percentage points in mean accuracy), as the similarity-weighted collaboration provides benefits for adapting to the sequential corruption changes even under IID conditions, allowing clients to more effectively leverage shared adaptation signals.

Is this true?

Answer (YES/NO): NO